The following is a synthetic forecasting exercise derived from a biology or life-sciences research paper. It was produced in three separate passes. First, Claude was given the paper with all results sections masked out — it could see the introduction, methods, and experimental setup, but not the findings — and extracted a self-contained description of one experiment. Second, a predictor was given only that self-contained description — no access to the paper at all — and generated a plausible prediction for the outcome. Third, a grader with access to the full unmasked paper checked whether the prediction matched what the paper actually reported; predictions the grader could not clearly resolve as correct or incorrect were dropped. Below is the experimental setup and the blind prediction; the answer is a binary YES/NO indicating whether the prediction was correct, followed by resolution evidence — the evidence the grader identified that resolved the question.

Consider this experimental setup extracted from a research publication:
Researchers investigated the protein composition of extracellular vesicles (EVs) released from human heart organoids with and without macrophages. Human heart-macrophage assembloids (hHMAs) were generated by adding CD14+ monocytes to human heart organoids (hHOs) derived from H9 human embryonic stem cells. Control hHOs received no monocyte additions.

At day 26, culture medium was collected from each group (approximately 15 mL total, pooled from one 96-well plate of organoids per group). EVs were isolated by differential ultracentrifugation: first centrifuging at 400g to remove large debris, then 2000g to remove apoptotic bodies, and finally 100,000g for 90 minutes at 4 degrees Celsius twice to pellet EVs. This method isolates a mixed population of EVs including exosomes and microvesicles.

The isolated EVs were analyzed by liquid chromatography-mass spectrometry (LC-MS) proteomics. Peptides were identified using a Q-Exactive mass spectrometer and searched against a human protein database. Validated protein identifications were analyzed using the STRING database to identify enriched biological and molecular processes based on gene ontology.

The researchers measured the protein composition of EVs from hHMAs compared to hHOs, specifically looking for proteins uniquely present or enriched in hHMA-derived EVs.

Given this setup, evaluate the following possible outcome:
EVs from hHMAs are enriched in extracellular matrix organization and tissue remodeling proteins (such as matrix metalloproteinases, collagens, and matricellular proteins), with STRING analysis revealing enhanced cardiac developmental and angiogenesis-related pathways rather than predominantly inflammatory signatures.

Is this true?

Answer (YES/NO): NO